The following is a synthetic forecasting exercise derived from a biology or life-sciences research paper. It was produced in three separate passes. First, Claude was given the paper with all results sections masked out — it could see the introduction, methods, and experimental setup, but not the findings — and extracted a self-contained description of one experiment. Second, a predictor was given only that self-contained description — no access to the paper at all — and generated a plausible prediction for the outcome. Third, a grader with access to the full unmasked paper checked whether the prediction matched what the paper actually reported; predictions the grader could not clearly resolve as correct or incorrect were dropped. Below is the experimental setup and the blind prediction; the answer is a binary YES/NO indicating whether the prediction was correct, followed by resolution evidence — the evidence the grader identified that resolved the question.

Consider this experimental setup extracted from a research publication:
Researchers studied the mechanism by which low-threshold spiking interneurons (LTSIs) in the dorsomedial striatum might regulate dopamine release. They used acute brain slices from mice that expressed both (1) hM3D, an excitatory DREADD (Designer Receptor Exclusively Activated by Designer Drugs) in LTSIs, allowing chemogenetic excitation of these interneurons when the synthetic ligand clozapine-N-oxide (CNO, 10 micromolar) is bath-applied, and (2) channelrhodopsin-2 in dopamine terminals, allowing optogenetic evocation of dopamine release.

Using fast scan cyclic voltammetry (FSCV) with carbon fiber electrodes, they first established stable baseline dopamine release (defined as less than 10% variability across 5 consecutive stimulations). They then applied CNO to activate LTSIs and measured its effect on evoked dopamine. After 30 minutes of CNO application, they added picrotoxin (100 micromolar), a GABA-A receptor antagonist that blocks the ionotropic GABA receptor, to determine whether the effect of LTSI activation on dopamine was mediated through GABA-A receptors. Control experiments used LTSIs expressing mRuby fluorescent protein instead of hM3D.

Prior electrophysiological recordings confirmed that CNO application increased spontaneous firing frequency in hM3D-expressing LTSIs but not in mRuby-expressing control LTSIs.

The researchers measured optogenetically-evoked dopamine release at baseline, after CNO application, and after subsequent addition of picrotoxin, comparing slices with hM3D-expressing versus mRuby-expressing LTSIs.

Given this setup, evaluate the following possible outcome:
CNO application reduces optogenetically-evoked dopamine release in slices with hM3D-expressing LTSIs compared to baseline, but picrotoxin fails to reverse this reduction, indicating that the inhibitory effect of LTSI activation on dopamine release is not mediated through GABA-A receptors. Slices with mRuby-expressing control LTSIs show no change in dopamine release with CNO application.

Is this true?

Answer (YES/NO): YES